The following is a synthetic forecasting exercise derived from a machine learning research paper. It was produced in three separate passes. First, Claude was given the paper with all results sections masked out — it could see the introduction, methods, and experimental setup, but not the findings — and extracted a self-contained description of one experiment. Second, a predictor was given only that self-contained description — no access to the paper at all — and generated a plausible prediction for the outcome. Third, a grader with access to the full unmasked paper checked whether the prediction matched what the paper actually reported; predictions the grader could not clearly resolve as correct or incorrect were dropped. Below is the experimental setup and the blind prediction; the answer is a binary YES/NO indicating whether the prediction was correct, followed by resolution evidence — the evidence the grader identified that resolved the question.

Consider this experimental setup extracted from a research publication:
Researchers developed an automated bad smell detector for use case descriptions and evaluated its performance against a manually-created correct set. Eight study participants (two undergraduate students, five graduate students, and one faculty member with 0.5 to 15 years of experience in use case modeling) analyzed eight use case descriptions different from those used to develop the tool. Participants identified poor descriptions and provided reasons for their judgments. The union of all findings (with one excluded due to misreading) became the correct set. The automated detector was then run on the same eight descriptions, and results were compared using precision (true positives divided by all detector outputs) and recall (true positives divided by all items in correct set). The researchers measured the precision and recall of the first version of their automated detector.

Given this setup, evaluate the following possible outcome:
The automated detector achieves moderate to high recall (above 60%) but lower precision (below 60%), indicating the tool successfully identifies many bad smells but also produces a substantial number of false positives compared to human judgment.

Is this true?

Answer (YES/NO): YES